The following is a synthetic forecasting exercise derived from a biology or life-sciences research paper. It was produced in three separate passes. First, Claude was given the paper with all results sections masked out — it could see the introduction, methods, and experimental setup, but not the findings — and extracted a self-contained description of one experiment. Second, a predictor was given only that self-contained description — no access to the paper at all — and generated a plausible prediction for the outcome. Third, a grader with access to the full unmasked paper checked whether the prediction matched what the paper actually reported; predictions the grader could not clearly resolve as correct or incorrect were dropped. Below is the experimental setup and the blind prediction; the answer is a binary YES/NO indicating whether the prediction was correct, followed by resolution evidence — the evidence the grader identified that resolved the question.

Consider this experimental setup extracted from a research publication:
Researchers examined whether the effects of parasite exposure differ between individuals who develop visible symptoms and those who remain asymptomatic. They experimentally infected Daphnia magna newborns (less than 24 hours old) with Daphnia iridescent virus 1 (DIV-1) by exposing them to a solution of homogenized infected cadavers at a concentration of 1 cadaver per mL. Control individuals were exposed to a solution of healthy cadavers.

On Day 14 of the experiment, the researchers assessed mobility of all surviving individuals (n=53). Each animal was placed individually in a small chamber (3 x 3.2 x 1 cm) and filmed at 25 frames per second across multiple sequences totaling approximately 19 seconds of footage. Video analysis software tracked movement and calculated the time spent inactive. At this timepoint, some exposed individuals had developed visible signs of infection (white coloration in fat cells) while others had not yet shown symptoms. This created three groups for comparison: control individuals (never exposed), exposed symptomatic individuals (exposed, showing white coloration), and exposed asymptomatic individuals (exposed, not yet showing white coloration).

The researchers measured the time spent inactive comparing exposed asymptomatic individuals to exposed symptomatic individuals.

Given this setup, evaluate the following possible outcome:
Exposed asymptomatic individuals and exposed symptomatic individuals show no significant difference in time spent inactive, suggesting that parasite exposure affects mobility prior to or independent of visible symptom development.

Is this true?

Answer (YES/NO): NO